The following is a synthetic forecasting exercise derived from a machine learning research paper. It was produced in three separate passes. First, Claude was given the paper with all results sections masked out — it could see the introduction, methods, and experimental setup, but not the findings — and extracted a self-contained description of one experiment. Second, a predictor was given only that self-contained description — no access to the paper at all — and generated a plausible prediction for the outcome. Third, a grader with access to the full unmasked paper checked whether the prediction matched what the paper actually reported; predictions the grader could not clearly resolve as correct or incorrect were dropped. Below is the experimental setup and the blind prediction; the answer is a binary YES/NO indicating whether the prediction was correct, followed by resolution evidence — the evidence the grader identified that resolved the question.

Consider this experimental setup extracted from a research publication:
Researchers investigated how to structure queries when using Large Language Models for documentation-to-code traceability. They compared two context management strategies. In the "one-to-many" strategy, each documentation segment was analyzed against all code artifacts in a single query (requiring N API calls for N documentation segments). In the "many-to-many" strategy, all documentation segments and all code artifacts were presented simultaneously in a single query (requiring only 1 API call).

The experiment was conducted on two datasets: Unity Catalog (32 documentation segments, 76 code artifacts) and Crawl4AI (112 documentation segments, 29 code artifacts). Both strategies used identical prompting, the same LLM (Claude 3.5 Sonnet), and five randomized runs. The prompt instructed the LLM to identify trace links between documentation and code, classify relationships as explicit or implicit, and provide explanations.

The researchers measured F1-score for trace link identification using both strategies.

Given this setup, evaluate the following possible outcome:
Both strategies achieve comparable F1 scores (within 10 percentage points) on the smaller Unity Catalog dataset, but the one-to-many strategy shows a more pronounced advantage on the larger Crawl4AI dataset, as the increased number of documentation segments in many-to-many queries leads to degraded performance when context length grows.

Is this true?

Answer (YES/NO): NO